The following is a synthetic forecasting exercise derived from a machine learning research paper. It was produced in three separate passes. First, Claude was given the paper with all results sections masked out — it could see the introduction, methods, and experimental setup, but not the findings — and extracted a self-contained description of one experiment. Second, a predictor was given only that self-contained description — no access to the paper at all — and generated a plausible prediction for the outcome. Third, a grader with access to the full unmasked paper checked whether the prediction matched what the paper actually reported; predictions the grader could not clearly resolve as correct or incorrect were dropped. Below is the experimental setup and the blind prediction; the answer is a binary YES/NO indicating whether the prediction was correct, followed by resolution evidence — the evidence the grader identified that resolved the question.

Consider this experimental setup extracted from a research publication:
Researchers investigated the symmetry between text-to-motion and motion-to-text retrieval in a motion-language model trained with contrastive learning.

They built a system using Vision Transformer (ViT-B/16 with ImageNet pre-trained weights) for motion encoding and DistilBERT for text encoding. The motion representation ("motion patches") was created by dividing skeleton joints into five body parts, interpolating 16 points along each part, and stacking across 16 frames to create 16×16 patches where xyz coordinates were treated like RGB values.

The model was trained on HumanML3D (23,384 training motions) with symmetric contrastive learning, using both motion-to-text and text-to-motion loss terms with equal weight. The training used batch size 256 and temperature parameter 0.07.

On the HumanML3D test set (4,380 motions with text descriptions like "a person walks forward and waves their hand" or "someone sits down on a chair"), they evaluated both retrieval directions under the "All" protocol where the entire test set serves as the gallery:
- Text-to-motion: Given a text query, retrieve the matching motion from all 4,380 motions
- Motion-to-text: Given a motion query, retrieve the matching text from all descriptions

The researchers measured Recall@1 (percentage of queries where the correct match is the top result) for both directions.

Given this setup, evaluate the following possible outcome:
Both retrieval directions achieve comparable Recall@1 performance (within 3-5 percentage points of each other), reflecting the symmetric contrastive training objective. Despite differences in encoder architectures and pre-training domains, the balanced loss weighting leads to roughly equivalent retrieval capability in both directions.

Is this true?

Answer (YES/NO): YES